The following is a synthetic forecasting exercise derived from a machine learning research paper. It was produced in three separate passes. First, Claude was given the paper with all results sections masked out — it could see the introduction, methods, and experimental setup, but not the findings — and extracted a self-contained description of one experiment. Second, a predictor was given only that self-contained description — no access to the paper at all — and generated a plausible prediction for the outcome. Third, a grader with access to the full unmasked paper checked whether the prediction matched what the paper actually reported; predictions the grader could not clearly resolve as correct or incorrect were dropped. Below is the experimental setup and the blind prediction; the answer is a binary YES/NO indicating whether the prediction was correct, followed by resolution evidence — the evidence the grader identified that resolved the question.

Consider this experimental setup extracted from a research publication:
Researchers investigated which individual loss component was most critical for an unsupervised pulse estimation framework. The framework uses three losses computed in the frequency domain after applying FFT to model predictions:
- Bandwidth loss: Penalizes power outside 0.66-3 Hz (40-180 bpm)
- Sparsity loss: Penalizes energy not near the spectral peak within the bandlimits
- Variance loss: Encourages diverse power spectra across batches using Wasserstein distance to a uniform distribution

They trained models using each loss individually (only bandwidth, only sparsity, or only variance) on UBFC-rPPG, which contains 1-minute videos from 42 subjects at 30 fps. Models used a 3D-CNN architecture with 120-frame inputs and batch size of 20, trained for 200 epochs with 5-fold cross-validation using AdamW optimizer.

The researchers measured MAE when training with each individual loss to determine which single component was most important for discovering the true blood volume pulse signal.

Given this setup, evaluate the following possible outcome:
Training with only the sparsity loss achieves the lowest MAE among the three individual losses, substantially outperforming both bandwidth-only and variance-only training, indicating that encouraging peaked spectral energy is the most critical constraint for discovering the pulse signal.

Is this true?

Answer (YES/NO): NO